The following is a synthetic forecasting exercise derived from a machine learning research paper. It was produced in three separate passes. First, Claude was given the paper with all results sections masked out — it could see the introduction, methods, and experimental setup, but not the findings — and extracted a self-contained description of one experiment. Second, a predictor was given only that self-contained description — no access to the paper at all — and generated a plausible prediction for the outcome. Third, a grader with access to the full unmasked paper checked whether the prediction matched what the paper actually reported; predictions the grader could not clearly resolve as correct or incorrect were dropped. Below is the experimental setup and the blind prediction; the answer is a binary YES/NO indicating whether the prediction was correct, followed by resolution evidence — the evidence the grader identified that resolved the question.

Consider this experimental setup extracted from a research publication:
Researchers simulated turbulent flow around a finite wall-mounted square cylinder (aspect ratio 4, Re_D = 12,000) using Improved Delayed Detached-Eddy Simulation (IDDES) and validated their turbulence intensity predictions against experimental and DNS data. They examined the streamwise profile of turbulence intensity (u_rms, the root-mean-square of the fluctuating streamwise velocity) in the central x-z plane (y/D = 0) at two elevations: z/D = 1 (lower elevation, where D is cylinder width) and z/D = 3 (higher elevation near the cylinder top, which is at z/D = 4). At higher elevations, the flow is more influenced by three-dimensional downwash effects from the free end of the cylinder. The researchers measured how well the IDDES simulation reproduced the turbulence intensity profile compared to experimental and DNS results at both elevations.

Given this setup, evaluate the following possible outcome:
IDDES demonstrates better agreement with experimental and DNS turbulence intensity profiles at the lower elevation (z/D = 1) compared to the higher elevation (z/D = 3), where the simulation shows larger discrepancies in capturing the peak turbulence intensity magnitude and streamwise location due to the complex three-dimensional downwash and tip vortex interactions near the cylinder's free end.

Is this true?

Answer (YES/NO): NO